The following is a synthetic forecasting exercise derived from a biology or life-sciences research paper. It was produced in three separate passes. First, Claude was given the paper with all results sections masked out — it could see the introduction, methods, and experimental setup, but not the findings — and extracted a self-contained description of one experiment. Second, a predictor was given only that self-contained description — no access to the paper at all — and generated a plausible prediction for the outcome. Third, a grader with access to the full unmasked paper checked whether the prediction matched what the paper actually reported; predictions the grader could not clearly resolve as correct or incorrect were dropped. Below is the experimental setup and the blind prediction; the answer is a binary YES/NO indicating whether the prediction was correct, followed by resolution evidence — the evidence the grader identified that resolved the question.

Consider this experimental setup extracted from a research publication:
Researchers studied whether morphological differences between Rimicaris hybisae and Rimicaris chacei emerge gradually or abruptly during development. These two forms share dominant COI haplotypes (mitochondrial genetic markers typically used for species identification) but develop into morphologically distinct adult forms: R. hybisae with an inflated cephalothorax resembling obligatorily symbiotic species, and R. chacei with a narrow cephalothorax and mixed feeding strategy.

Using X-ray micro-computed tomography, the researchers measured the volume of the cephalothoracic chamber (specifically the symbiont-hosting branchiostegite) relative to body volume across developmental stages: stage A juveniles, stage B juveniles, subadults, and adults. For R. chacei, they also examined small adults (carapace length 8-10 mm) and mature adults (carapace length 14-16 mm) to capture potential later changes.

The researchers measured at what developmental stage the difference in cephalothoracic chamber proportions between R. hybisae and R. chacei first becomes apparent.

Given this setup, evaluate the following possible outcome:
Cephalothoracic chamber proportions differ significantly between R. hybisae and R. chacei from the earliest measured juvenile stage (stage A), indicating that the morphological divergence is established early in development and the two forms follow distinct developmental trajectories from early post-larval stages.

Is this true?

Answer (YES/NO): NO